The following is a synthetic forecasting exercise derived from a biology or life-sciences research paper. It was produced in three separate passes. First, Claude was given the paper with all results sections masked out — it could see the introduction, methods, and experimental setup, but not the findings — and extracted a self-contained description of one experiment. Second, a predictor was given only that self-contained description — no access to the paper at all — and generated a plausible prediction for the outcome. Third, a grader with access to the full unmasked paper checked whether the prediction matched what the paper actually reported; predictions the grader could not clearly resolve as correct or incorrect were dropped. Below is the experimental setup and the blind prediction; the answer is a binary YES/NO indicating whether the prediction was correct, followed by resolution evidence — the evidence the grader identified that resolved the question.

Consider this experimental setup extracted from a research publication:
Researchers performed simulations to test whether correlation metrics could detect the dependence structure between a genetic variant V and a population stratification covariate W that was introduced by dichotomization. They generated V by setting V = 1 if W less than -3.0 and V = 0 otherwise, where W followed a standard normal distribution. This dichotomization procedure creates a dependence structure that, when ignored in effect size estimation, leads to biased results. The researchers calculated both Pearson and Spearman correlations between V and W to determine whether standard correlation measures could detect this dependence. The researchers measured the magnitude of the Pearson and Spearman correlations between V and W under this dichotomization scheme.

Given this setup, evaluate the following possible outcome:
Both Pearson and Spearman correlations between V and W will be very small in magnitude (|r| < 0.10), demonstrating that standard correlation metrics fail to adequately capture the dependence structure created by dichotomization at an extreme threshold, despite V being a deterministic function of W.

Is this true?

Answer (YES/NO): NO